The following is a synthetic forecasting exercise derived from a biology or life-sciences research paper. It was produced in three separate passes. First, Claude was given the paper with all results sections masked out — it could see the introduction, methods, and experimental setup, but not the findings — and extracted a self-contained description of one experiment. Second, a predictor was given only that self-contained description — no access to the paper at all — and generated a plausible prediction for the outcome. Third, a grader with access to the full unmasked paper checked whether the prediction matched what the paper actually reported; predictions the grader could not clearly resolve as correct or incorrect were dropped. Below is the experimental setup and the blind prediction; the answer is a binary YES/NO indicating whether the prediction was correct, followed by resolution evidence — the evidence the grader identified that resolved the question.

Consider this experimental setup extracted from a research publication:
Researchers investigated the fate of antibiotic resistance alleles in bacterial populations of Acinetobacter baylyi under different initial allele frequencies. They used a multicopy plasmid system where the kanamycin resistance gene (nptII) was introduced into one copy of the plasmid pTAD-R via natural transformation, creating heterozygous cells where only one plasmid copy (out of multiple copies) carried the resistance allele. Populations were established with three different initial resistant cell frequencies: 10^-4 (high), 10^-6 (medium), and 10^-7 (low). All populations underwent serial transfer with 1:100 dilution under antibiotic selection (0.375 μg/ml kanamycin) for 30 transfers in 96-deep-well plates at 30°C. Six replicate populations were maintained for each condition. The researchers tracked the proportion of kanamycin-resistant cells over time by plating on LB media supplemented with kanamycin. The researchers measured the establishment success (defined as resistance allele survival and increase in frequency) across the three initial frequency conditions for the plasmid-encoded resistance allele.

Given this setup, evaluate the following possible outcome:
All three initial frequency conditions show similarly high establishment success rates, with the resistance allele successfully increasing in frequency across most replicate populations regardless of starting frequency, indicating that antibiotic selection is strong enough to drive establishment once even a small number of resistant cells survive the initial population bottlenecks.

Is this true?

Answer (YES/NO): NO